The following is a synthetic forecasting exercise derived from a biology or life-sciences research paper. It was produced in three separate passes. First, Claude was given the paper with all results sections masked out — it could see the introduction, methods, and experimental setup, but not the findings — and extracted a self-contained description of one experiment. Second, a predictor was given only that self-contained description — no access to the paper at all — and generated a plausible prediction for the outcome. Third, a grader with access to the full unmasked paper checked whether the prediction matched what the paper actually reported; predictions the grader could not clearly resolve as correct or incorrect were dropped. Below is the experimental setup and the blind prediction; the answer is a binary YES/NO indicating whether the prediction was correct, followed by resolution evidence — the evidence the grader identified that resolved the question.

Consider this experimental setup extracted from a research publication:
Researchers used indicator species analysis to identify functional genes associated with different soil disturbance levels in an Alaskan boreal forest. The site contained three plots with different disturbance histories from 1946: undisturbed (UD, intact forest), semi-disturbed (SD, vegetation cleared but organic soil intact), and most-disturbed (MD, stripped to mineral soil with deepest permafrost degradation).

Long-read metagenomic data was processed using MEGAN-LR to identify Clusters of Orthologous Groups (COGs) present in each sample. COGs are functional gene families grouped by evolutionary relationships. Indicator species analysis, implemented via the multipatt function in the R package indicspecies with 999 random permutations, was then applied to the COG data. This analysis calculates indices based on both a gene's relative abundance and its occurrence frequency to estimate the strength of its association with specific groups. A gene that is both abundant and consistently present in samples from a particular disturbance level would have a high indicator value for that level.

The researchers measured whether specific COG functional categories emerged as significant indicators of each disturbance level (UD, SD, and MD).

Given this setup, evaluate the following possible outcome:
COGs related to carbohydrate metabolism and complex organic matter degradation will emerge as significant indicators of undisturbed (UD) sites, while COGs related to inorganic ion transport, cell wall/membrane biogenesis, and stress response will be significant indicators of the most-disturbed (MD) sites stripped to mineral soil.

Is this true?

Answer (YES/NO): NO